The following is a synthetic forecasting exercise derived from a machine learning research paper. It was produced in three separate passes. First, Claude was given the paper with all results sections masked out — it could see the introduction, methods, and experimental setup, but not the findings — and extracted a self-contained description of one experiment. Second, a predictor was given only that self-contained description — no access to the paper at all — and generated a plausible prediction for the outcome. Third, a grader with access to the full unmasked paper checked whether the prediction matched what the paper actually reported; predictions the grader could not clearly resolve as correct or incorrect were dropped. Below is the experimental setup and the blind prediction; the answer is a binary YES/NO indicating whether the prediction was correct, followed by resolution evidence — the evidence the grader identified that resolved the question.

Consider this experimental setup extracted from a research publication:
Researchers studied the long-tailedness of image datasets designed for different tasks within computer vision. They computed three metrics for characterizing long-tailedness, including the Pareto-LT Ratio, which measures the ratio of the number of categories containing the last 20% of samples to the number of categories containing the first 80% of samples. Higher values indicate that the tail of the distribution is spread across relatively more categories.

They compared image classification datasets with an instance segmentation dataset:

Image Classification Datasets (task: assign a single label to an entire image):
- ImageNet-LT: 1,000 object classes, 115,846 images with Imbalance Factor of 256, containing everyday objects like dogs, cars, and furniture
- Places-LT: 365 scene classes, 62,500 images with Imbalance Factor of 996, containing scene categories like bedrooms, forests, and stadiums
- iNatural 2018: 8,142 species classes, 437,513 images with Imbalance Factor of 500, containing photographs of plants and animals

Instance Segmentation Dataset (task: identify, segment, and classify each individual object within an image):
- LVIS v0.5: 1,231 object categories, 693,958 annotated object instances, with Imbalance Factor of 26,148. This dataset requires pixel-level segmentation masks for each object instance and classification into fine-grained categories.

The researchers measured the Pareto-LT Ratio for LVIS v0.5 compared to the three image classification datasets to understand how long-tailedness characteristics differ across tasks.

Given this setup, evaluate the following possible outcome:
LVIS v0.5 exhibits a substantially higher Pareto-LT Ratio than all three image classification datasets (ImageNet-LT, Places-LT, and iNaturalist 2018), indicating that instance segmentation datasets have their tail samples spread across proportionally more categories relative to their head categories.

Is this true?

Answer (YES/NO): YES